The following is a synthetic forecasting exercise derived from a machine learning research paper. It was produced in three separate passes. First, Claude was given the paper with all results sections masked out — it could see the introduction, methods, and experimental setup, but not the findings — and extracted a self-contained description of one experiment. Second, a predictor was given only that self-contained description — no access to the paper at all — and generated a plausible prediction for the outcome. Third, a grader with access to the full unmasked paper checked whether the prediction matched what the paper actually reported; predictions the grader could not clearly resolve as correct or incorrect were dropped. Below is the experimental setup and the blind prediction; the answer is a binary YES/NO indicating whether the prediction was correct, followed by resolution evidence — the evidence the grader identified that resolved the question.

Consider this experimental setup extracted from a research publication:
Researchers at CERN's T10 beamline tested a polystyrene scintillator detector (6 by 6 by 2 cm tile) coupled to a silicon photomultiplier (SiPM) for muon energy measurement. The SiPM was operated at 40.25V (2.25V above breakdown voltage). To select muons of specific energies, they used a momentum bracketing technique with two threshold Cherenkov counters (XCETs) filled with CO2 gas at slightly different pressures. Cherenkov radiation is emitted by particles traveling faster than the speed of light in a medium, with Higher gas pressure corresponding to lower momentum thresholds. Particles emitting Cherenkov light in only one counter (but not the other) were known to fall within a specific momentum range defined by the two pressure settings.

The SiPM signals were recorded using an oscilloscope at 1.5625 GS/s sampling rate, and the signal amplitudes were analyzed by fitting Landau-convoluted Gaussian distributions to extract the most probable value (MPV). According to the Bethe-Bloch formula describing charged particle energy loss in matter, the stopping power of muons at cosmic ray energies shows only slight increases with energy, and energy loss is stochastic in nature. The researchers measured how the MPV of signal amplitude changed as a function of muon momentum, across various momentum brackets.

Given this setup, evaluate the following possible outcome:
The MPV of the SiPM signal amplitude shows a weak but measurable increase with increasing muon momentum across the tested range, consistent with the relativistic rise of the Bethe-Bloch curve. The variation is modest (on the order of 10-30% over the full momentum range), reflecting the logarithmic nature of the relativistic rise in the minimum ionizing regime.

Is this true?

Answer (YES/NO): NO